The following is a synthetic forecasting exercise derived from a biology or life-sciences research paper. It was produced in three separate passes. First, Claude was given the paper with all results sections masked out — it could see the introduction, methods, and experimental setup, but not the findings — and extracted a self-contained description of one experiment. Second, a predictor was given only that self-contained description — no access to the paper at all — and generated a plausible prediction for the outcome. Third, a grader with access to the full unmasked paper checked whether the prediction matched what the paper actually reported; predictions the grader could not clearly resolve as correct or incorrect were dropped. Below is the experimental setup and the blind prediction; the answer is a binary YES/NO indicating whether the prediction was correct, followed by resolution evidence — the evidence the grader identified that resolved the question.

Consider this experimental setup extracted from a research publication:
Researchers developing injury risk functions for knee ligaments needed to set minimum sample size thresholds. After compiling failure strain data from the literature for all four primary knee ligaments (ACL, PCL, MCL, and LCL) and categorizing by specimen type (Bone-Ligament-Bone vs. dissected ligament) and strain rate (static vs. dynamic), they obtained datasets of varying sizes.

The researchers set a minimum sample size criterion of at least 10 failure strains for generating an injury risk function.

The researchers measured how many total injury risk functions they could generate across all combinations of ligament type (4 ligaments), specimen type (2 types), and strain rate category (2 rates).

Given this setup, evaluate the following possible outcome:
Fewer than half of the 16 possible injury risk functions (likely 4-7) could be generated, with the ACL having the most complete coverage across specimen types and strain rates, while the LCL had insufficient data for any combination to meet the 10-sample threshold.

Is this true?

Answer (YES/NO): NO